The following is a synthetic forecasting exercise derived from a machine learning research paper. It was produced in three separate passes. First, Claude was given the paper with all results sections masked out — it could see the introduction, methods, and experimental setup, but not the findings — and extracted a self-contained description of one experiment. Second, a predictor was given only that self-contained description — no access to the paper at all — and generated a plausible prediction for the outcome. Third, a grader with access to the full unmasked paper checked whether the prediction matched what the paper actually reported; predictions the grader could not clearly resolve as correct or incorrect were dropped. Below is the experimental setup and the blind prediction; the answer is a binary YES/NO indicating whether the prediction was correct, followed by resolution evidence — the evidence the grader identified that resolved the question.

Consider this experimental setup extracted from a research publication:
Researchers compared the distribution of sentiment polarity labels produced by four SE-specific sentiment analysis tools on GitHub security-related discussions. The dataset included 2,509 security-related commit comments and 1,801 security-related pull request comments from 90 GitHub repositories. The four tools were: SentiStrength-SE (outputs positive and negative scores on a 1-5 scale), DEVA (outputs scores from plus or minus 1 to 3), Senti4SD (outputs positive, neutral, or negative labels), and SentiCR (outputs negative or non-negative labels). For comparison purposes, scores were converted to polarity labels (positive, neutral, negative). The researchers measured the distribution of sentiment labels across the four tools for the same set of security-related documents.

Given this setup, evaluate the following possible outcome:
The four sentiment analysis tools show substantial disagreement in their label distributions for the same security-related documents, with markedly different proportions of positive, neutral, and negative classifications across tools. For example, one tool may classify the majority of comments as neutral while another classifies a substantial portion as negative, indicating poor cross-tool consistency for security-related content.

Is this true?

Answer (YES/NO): YES